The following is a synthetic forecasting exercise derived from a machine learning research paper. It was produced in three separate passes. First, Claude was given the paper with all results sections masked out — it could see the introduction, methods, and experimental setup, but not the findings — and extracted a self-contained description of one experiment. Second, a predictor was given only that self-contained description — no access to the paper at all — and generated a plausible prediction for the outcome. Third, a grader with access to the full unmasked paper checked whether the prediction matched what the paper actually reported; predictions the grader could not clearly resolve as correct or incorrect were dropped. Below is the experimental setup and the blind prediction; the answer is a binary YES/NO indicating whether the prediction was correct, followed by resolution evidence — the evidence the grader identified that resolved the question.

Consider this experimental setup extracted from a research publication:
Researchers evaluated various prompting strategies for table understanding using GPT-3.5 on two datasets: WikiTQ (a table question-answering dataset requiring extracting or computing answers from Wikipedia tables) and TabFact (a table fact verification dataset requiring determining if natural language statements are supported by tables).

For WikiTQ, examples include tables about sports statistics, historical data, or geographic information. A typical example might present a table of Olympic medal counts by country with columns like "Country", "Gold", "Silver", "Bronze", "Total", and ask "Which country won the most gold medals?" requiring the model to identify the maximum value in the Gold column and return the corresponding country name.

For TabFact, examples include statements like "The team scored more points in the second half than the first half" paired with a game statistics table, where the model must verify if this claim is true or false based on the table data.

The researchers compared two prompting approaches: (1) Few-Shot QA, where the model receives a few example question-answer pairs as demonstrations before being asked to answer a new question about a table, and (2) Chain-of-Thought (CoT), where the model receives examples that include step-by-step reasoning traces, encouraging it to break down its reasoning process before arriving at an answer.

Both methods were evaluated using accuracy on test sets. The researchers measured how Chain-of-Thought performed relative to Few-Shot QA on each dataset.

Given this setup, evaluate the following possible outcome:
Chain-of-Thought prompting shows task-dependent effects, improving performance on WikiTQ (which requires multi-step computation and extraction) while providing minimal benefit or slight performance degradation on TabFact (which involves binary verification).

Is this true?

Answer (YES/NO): NO